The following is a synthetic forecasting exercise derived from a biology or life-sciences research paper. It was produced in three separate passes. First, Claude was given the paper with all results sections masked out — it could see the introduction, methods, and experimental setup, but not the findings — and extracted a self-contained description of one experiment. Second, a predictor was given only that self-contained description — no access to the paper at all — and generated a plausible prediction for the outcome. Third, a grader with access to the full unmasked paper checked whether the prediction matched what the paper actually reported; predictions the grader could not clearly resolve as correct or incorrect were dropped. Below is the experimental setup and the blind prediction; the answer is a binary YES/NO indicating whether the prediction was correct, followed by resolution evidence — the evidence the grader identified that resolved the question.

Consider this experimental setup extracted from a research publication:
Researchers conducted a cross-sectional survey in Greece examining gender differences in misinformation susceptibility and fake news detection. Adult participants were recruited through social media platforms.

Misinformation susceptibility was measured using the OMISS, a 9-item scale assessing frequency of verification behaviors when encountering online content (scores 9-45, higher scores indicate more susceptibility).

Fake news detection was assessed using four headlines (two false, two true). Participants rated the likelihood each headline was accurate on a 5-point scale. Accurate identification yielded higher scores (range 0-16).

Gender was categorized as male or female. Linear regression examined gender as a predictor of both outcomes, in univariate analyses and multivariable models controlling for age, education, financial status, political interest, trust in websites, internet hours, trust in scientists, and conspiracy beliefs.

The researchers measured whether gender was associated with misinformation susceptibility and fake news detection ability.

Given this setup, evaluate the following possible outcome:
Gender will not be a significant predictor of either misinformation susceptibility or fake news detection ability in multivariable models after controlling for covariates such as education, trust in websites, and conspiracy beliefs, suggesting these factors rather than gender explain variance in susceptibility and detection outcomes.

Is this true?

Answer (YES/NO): YES